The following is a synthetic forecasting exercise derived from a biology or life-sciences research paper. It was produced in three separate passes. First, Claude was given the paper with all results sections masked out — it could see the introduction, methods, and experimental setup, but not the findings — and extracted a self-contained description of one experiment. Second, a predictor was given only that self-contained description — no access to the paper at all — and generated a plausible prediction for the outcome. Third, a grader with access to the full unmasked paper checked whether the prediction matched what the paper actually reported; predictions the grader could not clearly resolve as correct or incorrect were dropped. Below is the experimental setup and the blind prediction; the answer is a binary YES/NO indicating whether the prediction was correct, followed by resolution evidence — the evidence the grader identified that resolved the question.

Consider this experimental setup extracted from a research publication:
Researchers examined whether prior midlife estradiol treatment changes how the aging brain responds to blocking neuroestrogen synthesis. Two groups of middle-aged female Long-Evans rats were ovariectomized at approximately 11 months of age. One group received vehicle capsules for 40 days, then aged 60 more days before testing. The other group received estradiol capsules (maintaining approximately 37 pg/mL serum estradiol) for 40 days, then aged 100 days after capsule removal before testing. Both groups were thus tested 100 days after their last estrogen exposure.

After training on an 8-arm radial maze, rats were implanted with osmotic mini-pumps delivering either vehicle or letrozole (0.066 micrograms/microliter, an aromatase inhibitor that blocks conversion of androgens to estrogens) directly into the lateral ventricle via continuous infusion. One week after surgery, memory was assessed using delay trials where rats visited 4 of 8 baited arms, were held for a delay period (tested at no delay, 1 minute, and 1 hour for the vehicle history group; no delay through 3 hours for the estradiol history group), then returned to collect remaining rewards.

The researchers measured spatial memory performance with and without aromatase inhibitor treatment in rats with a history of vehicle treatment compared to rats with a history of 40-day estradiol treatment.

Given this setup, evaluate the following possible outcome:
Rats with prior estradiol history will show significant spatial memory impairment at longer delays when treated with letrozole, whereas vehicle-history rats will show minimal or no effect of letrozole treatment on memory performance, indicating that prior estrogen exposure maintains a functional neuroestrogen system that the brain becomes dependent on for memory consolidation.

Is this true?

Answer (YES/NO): YES